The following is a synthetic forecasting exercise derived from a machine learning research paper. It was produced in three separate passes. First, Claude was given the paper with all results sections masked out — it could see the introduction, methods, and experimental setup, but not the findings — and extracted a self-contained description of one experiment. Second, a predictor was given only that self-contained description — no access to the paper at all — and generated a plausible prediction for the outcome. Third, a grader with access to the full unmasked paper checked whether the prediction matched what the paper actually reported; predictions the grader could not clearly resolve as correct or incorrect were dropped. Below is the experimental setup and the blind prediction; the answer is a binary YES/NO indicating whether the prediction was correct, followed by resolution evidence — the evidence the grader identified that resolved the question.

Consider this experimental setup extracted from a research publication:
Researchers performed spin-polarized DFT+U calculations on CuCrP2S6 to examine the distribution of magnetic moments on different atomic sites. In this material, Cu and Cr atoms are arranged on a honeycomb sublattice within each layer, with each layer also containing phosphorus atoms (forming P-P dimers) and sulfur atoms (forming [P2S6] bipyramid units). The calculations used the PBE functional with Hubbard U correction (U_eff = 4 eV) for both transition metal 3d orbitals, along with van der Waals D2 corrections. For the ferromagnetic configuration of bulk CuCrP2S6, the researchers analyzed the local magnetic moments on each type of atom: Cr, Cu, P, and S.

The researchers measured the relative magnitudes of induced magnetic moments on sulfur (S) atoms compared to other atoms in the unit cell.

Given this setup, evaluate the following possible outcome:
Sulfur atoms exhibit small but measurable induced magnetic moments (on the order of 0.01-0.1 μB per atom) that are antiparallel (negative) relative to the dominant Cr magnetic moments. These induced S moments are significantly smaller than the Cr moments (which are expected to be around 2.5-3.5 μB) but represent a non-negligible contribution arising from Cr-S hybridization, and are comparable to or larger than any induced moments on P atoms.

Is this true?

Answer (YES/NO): YES